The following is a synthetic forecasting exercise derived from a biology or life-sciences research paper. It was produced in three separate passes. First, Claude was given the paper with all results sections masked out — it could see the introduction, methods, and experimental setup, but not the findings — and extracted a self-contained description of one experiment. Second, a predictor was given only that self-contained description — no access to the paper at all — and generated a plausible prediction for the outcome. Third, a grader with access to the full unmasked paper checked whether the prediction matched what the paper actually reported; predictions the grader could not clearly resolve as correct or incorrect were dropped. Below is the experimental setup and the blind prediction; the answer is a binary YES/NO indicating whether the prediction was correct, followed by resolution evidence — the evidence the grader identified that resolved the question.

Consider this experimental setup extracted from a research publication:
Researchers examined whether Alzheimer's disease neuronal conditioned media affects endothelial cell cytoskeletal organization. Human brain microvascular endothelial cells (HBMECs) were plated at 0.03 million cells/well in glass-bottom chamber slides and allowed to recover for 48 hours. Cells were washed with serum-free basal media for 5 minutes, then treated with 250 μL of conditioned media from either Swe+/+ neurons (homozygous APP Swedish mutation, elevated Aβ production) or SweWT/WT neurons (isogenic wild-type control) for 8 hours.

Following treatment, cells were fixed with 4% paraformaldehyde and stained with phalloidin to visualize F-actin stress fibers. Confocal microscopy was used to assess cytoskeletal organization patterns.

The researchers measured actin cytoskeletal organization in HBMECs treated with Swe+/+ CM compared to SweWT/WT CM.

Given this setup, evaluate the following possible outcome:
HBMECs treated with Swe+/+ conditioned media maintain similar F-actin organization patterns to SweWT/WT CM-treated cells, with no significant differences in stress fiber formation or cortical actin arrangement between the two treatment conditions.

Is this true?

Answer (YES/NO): NO